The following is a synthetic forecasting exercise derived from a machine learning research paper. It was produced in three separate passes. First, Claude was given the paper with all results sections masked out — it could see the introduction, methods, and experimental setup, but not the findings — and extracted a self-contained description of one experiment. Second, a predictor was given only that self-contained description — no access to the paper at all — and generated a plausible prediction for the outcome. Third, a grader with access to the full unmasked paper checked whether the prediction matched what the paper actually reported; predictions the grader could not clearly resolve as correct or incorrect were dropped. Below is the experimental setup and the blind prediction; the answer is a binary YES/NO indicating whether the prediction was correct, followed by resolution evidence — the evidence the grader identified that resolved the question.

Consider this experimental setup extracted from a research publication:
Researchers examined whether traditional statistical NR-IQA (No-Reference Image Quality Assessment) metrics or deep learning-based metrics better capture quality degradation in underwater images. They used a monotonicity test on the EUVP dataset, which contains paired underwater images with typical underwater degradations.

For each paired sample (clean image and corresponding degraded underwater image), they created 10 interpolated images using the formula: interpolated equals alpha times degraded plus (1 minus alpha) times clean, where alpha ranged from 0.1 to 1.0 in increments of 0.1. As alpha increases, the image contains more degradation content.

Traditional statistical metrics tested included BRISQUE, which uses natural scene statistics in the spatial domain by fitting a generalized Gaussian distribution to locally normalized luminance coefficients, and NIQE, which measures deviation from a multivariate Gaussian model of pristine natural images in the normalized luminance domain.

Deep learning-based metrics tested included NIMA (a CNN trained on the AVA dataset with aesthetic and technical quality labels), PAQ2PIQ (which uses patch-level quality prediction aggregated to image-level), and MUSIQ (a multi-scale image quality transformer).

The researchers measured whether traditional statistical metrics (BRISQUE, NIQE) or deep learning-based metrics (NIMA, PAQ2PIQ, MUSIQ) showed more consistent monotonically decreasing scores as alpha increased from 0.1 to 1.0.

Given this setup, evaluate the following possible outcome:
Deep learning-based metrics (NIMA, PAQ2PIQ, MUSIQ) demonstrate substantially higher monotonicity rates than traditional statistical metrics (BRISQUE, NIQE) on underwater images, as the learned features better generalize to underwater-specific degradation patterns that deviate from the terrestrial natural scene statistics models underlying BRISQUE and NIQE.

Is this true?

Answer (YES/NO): NO